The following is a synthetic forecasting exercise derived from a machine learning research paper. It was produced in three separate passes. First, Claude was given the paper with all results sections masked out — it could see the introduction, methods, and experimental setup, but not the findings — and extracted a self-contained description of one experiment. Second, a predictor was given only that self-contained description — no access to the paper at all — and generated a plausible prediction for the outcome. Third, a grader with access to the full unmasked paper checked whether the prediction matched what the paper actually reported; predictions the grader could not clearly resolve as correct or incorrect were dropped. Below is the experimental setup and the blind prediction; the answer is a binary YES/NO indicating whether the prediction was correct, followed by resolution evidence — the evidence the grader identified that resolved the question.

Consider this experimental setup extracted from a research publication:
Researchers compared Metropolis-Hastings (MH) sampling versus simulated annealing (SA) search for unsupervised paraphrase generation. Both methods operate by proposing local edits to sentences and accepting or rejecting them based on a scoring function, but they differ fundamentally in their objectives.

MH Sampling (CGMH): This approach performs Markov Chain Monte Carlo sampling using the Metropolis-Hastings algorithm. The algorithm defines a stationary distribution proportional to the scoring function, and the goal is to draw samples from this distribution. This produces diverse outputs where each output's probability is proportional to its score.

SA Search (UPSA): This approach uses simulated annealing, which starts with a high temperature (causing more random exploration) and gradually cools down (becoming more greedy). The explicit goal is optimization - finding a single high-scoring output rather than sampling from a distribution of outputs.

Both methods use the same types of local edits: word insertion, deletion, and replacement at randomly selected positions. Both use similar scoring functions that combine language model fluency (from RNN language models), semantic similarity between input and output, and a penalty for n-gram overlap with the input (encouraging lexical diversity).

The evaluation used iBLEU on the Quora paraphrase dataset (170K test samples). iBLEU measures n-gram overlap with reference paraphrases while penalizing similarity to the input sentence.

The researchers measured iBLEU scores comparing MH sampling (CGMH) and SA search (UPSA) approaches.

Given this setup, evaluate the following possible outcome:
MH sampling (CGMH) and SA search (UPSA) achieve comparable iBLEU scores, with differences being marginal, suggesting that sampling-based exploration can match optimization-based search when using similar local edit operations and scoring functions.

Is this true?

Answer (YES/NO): NO